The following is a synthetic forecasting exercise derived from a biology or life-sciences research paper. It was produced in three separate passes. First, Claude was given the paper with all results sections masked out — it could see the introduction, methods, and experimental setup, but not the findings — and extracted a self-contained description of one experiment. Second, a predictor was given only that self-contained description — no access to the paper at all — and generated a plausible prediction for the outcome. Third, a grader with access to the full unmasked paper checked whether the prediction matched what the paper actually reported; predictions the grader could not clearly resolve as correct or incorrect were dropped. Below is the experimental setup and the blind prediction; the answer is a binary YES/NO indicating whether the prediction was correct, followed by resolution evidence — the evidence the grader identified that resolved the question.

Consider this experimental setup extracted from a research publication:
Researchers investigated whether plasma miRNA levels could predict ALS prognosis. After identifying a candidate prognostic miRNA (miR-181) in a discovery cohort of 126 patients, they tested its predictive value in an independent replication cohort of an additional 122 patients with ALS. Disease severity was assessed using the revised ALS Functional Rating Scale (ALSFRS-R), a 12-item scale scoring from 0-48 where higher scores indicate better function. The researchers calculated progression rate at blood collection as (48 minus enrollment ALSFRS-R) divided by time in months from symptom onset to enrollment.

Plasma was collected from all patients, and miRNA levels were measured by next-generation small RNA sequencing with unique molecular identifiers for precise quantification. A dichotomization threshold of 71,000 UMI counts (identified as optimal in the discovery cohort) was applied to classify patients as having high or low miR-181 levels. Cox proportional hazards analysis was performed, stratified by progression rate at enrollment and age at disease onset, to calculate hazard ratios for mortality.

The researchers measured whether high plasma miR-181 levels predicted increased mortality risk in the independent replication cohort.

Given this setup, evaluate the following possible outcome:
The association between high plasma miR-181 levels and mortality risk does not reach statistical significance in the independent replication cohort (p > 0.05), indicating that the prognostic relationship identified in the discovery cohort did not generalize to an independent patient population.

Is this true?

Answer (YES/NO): NO